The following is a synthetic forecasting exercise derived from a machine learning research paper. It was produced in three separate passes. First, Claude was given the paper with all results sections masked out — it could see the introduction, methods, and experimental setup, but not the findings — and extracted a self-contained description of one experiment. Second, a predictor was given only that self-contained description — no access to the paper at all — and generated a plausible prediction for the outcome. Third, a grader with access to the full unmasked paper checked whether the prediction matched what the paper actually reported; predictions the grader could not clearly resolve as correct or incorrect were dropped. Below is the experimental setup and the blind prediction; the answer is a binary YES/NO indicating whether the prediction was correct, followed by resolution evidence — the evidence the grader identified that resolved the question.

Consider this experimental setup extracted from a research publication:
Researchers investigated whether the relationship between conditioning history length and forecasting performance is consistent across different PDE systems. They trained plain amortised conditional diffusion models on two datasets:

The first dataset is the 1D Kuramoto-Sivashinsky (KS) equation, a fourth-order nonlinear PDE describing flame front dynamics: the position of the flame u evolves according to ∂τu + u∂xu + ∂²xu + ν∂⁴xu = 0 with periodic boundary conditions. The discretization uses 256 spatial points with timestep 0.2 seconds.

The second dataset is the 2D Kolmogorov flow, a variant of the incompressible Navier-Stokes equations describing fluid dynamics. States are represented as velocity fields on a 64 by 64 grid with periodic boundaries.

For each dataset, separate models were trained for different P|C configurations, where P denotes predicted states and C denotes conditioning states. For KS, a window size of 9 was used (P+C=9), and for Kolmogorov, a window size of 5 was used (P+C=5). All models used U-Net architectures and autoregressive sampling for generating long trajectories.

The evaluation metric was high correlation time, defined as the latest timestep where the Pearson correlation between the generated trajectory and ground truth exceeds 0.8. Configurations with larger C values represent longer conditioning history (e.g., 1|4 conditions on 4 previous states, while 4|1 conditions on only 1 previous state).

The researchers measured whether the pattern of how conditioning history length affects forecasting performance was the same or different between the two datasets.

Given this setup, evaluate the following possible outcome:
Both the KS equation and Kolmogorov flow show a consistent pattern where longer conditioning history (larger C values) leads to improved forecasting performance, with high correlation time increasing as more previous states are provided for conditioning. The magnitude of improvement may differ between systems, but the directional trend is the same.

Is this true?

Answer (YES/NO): NO